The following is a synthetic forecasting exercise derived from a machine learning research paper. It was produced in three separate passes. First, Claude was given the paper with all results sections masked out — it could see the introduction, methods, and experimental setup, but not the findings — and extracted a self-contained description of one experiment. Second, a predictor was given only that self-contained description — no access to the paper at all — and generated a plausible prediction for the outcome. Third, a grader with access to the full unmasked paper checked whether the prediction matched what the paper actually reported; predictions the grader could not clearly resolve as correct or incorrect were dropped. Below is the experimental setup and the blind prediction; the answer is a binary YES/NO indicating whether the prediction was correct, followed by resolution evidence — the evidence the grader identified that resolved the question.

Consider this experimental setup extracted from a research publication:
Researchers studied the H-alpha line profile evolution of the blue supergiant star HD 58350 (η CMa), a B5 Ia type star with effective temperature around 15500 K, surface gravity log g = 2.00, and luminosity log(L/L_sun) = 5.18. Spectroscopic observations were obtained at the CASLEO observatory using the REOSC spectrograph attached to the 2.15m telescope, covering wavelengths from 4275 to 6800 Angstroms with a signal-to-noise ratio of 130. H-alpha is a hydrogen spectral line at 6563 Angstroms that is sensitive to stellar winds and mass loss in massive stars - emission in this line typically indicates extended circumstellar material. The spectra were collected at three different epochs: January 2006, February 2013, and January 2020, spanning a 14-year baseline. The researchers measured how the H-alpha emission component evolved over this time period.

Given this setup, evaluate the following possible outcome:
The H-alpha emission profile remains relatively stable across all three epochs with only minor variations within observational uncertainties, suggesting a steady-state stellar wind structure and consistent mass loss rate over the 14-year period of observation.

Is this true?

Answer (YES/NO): NO